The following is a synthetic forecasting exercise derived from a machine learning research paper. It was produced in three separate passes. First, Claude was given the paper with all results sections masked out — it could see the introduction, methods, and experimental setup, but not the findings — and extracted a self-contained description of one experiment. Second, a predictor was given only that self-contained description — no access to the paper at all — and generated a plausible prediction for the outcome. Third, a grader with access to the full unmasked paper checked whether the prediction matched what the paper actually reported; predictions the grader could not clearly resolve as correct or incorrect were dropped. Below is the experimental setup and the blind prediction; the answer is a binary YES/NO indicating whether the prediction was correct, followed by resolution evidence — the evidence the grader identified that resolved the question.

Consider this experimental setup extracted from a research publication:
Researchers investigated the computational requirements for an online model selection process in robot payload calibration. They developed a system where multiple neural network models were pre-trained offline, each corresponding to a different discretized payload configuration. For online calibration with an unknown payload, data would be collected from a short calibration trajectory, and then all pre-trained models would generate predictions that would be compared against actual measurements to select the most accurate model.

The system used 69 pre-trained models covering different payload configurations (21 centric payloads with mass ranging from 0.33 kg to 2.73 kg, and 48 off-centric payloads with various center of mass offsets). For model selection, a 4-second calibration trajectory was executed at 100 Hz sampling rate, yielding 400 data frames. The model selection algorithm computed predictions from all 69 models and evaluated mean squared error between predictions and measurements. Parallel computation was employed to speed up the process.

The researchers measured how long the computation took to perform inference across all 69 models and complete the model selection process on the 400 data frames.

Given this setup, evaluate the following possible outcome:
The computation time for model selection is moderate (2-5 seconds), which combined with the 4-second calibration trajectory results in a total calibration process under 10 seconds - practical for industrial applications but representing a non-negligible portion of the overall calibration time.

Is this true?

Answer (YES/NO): YES